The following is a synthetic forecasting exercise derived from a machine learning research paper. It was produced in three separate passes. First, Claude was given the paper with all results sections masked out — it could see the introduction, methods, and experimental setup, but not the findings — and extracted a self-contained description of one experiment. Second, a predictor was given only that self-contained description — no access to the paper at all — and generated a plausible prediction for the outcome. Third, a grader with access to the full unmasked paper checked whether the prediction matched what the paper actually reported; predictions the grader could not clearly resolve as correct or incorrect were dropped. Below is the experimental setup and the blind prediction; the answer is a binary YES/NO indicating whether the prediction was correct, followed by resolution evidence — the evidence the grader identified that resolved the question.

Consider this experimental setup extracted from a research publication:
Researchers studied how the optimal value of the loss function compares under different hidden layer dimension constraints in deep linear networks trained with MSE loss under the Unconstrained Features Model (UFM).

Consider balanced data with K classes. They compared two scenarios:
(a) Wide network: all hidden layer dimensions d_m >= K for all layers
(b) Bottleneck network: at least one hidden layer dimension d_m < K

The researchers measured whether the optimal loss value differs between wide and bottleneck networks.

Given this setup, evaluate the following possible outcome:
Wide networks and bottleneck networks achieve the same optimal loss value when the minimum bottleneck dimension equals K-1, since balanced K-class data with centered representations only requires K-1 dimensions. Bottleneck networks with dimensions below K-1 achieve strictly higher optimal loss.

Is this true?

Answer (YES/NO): NO